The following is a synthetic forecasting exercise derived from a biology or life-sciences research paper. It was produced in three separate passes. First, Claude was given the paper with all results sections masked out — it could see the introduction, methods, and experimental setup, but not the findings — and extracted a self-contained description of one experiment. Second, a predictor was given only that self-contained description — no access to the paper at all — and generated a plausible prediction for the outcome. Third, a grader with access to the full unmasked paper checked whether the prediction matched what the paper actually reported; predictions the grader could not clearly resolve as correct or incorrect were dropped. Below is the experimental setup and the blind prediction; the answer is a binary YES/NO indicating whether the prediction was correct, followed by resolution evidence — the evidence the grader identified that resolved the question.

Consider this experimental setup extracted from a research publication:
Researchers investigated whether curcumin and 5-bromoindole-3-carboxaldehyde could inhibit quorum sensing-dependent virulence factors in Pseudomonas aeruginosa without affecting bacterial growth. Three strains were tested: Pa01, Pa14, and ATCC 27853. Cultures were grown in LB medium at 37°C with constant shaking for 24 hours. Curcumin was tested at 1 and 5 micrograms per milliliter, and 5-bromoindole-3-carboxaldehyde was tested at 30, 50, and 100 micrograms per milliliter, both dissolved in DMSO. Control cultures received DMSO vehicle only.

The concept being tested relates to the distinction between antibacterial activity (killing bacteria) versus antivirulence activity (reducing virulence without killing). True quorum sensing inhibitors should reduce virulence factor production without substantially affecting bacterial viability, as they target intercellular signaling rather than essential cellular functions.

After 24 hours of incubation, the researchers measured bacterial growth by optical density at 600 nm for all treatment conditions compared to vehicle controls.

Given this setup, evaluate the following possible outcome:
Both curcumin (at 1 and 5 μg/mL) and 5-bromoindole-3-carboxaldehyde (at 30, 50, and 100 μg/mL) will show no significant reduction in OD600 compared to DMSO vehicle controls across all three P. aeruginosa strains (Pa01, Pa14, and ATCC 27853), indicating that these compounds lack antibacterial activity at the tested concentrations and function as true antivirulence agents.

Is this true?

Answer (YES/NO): YES